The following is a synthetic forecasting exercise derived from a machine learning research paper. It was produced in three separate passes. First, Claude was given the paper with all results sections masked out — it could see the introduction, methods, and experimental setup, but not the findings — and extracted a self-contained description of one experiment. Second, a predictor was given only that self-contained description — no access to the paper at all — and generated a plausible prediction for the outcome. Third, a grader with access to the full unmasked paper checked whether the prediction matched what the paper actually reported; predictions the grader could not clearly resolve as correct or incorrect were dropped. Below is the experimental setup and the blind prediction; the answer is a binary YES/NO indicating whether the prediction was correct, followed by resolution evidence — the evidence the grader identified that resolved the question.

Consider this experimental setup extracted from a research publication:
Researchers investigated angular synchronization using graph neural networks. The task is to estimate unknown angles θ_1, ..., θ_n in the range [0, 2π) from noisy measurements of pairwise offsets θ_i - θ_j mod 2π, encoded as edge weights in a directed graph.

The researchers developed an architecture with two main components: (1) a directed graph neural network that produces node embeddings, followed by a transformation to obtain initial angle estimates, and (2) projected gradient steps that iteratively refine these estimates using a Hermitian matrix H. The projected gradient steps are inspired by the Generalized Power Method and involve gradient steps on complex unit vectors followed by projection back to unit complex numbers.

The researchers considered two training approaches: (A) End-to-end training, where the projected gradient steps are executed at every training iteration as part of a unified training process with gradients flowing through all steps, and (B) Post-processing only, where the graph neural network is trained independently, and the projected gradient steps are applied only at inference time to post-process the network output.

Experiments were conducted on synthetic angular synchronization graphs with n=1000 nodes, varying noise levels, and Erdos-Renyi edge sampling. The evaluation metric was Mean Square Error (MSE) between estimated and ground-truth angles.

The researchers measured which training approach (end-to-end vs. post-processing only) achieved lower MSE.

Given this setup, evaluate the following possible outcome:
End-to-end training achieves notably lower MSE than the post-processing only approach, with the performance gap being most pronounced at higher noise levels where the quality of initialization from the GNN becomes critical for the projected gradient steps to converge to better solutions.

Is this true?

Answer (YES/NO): NO